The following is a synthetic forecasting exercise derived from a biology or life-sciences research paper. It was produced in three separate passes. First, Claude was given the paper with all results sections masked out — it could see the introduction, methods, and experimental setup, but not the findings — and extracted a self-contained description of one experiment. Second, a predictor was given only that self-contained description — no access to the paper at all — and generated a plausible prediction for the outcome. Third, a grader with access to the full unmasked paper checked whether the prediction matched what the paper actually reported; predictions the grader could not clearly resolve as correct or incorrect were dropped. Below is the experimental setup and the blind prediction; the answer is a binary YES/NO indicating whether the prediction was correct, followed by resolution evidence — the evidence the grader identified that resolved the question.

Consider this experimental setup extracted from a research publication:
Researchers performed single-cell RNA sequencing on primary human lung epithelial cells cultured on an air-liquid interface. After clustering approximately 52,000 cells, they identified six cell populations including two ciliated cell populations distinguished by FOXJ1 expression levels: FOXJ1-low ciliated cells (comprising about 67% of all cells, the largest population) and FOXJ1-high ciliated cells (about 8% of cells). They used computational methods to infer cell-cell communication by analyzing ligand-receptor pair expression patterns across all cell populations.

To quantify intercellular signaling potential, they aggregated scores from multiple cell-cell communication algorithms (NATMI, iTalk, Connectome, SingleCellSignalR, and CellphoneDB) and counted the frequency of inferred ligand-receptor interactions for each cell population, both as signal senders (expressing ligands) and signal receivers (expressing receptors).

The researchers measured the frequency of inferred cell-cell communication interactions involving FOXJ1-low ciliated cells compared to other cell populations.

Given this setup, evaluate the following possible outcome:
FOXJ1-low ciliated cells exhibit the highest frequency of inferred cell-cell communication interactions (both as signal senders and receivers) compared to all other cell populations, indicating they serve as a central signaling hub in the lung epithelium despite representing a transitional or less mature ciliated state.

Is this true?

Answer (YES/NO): NO